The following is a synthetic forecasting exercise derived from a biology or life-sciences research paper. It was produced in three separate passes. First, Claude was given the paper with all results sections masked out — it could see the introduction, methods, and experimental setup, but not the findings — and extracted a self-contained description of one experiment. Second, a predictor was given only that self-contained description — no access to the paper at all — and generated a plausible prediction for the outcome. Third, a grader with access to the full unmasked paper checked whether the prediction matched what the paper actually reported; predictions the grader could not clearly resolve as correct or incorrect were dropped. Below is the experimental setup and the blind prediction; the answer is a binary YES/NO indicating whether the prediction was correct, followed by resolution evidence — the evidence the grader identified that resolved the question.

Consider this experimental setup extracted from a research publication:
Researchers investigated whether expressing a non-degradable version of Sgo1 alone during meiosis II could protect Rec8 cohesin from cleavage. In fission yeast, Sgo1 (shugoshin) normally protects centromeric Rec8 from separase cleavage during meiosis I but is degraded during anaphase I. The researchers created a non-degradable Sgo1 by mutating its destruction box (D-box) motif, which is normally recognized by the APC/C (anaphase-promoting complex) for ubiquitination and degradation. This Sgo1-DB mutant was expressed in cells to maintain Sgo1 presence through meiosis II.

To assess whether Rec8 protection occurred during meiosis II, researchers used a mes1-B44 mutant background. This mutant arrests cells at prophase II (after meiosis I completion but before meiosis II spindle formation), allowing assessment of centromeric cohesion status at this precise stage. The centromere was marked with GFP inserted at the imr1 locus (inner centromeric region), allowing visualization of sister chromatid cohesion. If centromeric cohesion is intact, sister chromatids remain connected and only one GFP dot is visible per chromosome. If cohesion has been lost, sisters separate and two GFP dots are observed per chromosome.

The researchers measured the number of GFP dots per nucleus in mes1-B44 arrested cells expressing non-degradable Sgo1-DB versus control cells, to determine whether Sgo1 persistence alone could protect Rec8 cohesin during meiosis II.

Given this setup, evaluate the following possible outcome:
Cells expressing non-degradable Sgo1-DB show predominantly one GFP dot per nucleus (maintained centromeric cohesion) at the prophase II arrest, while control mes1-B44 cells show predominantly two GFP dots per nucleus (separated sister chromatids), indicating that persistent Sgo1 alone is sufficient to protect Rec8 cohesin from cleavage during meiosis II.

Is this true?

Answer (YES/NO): NO